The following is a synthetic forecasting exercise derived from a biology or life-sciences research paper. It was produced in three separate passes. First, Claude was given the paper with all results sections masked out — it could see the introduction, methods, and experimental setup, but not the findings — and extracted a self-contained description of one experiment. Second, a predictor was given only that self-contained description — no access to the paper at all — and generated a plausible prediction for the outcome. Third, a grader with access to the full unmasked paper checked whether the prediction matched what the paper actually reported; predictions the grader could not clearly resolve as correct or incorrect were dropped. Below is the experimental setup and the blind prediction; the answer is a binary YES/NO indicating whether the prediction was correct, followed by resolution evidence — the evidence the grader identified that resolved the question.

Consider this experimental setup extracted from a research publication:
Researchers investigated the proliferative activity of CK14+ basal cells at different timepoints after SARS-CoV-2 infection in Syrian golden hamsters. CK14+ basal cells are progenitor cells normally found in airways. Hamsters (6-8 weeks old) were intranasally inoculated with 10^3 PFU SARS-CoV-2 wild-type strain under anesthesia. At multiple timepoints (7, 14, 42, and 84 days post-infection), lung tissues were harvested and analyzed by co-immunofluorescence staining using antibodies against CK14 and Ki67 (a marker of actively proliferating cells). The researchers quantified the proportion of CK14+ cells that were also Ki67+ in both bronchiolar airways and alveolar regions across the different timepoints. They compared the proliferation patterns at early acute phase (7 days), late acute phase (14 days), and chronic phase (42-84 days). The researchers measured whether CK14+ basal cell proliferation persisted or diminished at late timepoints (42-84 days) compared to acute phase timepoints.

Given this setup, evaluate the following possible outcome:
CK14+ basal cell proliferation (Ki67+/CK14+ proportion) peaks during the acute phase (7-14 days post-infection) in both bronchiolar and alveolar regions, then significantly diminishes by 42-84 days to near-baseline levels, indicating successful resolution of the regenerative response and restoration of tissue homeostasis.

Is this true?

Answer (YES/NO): NO